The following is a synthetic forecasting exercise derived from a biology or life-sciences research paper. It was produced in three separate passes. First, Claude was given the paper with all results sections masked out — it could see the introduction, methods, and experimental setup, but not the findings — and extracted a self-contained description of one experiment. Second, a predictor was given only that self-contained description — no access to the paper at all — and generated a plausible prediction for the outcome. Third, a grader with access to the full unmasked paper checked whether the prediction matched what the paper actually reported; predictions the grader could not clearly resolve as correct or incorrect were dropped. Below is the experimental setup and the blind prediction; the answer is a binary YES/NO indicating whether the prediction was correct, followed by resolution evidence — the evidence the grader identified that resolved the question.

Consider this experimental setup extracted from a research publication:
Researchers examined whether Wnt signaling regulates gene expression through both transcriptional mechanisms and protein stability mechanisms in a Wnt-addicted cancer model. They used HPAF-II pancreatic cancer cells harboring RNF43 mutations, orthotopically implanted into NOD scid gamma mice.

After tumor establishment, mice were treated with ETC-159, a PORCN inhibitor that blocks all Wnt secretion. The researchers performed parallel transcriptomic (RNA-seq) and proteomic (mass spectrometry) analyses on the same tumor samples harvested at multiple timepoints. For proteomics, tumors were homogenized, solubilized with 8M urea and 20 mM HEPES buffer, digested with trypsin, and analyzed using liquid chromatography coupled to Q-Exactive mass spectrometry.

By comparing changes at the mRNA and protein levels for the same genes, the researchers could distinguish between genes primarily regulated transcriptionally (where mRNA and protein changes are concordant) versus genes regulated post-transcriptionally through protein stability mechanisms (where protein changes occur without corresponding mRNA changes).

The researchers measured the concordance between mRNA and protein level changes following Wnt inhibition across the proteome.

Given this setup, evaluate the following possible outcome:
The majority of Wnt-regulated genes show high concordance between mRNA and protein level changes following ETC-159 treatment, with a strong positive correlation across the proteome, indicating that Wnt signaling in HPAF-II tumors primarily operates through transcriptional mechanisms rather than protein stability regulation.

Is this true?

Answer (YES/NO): NO